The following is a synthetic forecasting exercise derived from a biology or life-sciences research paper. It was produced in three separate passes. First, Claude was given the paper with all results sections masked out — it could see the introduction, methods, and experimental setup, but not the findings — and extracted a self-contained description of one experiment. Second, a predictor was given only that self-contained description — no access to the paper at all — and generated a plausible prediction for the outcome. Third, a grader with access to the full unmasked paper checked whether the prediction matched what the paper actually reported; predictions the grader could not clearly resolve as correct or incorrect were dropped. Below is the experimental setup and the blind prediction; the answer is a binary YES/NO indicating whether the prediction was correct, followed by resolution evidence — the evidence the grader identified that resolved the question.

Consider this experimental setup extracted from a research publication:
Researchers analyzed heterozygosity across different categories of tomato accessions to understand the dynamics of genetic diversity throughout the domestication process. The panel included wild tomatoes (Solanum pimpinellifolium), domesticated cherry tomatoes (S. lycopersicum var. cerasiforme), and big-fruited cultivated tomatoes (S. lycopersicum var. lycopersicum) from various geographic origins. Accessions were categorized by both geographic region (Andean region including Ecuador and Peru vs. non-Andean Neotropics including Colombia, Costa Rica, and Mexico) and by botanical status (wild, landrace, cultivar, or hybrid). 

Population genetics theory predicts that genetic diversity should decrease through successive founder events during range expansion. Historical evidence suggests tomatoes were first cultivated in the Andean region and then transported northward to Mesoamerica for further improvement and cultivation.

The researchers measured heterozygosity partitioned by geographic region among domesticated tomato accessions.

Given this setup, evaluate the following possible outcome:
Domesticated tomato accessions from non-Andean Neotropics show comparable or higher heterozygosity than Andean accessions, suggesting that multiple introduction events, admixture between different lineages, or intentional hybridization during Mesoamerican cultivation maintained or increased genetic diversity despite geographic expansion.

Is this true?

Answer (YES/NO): NO